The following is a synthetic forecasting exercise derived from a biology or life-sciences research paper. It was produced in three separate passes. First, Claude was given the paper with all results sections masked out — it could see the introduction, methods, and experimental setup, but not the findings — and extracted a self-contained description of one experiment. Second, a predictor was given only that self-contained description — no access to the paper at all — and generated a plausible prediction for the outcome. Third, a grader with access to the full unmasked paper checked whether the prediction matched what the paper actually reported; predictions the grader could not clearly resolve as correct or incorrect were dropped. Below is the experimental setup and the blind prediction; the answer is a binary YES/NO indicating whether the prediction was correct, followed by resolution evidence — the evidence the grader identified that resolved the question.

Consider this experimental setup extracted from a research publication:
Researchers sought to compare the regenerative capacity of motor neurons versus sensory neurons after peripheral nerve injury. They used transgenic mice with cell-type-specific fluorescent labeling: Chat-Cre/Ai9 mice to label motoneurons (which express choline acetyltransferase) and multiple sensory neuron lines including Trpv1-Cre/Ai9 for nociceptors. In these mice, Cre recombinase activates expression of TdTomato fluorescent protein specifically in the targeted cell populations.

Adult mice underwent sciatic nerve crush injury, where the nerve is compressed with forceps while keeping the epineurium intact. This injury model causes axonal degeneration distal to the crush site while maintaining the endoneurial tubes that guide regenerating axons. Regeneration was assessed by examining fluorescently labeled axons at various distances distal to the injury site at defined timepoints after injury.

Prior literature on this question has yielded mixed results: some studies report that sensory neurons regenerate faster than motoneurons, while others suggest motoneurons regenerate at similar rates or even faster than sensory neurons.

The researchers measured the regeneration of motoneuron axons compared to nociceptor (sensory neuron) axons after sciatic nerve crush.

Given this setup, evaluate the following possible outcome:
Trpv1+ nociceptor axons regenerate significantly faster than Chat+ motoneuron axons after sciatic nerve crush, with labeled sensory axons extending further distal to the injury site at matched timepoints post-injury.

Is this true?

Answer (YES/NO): YES